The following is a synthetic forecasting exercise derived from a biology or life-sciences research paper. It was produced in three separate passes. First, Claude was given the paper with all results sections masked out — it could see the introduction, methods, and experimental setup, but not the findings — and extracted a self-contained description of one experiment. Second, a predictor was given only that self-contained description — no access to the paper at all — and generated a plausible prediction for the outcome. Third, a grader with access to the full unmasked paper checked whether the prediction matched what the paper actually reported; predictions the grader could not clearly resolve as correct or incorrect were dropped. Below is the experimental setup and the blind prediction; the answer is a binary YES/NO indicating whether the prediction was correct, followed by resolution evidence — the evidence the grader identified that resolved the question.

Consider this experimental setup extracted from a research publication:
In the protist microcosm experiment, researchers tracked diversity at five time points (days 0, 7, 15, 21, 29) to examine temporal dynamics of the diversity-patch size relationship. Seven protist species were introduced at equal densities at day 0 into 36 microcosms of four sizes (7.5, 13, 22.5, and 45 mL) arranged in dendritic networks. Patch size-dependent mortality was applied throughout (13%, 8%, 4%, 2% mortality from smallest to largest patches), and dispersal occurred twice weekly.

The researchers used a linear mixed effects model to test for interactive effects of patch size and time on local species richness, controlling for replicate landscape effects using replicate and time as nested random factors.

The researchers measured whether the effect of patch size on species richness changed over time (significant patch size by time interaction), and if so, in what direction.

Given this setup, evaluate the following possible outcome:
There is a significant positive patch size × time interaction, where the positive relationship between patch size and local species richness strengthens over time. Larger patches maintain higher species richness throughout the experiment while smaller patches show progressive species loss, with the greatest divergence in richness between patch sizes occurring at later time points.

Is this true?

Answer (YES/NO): NO